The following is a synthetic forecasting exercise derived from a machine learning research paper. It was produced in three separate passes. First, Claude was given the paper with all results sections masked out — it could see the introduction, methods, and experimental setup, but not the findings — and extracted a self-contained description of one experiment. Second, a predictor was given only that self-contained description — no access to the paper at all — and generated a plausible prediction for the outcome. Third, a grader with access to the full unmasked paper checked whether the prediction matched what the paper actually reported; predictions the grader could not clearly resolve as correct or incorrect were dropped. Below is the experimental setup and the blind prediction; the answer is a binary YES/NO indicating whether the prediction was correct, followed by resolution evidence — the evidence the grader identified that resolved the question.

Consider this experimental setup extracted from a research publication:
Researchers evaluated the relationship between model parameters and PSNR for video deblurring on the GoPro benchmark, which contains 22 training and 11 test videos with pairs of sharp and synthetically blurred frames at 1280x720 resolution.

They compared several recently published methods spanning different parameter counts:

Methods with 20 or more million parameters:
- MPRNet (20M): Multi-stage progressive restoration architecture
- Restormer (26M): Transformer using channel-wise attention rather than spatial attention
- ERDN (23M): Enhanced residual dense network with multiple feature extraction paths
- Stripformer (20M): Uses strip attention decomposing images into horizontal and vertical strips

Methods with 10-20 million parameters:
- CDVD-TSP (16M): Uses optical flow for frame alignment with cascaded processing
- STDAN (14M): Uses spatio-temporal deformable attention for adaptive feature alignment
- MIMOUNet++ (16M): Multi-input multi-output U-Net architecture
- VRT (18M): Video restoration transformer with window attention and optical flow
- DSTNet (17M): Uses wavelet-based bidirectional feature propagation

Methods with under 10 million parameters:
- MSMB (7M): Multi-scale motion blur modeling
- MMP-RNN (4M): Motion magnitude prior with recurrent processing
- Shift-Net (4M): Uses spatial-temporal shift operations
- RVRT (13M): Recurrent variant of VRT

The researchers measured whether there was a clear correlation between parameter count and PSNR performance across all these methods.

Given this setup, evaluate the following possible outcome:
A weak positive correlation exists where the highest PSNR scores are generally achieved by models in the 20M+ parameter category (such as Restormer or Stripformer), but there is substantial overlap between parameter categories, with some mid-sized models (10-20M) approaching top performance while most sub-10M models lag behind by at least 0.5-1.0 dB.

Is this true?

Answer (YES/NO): NO